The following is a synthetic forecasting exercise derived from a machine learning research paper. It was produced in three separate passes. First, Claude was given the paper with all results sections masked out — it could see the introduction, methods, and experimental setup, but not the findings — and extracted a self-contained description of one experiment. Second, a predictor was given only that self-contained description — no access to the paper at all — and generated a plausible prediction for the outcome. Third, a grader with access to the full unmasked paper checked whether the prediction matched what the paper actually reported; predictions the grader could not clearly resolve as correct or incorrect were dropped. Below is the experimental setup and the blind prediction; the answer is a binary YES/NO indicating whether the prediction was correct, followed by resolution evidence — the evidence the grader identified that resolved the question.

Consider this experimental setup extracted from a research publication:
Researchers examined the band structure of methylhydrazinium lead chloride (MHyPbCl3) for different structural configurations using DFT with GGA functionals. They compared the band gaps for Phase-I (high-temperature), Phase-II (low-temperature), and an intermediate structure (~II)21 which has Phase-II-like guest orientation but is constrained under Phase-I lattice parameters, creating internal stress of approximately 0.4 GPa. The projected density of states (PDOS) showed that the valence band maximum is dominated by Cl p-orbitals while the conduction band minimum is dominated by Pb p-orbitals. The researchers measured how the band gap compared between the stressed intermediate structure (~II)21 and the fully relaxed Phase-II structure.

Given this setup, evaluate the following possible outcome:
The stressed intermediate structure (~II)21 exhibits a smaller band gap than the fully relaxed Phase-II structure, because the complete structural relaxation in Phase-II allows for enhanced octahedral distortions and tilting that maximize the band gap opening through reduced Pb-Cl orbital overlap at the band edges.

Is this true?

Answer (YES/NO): YES